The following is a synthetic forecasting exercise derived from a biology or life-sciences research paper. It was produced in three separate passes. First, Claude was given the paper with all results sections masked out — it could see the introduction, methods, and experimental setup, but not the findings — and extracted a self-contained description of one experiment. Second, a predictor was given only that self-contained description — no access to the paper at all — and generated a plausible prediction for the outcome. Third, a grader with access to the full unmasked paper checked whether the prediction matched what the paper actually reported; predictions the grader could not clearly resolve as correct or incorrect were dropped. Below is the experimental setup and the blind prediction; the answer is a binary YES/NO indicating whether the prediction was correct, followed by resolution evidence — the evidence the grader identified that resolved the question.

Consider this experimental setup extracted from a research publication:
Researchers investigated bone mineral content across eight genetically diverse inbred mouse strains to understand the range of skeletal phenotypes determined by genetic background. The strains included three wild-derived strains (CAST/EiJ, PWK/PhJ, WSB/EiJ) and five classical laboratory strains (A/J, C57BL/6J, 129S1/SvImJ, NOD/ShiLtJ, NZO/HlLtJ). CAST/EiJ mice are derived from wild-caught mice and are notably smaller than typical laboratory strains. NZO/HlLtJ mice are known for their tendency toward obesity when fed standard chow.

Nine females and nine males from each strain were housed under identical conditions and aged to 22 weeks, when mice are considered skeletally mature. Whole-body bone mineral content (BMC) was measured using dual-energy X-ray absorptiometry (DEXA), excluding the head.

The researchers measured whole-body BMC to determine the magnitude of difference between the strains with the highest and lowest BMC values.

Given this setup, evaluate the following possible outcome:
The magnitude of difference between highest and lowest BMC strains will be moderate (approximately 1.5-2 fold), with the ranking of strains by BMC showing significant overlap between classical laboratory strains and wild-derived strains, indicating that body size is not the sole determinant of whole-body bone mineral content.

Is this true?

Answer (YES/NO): NO